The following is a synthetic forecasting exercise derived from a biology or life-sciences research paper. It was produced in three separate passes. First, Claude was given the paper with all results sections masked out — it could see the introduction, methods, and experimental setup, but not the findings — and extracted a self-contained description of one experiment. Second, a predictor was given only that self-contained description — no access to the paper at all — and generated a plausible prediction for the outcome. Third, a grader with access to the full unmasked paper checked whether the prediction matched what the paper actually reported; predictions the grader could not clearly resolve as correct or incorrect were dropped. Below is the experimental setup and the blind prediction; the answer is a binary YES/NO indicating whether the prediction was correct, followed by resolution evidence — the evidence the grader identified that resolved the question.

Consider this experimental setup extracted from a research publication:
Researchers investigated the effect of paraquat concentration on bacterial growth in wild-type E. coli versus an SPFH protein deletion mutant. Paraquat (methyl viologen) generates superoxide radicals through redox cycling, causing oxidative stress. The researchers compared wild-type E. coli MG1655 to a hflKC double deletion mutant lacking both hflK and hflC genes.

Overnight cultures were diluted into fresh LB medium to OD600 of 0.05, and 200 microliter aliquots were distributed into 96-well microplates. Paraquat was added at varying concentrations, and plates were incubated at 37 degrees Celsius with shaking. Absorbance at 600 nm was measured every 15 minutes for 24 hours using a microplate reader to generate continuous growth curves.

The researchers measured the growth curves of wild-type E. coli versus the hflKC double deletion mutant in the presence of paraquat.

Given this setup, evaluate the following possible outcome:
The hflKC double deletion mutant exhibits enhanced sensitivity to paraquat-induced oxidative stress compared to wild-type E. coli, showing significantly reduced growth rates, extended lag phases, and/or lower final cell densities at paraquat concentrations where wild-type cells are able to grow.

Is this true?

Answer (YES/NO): YES